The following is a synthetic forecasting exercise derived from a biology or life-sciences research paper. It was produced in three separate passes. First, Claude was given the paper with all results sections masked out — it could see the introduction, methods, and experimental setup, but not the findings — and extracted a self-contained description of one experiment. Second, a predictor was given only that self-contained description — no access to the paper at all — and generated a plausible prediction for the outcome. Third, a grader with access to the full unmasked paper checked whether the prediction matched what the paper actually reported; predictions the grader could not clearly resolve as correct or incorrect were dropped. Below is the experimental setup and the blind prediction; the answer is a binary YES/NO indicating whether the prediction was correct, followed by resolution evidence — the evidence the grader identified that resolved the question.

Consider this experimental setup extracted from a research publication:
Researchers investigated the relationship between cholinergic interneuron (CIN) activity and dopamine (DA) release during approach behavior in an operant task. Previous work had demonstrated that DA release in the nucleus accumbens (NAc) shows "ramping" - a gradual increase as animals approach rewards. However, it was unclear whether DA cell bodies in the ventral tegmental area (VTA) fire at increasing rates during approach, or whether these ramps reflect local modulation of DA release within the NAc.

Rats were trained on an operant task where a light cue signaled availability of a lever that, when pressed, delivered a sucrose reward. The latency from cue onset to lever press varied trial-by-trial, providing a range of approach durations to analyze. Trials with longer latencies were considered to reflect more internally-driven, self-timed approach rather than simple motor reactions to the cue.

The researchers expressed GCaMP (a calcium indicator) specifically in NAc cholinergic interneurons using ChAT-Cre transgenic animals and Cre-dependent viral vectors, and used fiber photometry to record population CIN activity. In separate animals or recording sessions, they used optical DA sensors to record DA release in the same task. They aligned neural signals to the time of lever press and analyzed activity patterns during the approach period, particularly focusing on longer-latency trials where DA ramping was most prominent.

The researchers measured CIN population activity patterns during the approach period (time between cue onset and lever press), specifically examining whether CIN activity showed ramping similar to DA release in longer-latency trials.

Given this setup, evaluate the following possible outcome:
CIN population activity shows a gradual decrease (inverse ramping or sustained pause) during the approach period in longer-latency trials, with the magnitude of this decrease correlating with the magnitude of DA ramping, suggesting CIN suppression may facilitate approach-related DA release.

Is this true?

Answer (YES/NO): NO